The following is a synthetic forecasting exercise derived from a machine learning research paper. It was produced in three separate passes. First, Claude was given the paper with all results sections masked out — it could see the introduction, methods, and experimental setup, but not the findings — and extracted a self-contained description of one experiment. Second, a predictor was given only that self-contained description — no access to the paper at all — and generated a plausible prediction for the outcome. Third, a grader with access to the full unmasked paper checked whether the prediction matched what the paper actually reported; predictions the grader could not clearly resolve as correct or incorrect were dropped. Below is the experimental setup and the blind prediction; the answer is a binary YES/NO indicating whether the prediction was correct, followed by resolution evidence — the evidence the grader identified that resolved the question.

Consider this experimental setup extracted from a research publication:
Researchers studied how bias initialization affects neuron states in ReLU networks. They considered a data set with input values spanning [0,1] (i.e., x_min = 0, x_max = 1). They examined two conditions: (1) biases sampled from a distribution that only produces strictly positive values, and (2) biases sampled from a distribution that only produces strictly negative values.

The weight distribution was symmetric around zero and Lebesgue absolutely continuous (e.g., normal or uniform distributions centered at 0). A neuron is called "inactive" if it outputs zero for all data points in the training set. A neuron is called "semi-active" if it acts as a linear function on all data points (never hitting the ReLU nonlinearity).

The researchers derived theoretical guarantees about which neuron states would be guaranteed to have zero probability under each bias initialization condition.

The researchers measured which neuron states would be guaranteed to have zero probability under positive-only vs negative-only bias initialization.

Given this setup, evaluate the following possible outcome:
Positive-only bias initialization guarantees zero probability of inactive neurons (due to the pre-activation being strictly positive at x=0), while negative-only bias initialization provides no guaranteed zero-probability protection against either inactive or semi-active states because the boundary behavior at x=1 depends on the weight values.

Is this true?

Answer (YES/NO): NO